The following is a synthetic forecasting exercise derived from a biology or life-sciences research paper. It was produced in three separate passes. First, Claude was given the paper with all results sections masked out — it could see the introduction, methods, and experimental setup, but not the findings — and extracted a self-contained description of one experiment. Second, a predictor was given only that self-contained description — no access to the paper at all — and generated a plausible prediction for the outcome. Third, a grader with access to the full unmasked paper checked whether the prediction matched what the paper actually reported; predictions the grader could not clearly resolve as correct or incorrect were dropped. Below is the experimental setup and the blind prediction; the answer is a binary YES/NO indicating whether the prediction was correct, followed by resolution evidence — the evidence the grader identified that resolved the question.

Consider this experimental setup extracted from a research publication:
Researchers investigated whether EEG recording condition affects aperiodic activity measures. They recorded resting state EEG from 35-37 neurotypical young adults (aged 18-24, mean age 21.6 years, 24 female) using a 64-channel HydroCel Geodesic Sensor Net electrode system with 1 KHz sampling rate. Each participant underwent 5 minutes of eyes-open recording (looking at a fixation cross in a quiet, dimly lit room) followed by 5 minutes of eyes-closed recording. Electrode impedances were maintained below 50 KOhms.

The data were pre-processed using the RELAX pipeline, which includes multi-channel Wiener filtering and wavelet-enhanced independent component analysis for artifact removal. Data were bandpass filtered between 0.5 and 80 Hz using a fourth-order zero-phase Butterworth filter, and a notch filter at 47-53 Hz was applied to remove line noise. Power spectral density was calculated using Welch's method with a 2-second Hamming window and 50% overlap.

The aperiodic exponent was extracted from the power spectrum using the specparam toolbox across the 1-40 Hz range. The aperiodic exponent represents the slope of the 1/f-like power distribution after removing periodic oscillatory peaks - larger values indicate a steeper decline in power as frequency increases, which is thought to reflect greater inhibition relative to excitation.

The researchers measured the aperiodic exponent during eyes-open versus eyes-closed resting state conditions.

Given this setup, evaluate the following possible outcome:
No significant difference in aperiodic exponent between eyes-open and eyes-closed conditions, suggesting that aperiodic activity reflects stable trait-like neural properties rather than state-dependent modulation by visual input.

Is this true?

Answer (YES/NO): NO